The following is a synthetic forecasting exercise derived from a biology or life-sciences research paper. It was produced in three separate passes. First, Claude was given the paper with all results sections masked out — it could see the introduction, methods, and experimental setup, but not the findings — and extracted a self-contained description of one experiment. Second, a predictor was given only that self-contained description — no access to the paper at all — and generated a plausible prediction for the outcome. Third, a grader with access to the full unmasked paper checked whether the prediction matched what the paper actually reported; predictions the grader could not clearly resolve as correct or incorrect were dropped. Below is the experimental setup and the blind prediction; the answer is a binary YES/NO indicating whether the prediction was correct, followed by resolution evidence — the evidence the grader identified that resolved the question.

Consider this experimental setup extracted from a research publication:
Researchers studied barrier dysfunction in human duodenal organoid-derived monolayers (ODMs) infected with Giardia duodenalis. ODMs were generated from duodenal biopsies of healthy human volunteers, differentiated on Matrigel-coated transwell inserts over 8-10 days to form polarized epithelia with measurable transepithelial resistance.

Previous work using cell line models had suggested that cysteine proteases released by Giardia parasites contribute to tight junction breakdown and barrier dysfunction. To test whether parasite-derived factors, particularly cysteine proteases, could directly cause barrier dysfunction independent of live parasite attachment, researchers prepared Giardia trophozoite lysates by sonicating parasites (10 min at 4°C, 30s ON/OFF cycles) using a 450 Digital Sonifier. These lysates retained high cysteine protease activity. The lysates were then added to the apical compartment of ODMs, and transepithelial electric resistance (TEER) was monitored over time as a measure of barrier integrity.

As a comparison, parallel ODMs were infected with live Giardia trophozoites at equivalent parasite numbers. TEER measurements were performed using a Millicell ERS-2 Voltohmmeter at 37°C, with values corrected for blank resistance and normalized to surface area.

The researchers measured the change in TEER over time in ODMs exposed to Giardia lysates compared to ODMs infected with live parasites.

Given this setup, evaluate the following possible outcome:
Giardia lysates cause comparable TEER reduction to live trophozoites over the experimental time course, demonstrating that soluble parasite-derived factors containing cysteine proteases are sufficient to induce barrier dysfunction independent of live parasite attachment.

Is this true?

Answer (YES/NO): NO